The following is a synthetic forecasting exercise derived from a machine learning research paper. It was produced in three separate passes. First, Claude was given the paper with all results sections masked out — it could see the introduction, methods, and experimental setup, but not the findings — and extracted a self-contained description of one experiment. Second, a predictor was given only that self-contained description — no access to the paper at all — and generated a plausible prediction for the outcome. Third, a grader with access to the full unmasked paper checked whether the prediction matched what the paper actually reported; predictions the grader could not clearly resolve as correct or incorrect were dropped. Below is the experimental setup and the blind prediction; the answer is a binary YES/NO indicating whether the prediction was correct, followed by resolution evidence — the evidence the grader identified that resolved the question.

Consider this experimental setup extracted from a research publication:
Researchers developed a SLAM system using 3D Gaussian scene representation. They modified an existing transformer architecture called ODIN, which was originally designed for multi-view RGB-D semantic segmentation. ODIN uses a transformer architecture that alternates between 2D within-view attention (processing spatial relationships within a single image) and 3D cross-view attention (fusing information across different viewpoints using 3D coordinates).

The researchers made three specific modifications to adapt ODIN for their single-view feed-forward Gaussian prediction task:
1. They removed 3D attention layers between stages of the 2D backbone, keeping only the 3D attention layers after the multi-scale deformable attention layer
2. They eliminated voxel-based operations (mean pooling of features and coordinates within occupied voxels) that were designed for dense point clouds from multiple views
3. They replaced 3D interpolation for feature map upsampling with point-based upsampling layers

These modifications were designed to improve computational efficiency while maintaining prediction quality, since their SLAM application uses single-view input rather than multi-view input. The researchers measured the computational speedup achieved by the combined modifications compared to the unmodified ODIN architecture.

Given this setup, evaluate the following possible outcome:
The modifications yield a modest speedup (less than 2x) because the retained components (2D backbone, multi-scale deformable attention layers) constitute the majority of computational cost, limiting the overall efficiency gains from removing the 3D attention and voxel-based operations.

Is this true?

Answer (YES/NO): YES